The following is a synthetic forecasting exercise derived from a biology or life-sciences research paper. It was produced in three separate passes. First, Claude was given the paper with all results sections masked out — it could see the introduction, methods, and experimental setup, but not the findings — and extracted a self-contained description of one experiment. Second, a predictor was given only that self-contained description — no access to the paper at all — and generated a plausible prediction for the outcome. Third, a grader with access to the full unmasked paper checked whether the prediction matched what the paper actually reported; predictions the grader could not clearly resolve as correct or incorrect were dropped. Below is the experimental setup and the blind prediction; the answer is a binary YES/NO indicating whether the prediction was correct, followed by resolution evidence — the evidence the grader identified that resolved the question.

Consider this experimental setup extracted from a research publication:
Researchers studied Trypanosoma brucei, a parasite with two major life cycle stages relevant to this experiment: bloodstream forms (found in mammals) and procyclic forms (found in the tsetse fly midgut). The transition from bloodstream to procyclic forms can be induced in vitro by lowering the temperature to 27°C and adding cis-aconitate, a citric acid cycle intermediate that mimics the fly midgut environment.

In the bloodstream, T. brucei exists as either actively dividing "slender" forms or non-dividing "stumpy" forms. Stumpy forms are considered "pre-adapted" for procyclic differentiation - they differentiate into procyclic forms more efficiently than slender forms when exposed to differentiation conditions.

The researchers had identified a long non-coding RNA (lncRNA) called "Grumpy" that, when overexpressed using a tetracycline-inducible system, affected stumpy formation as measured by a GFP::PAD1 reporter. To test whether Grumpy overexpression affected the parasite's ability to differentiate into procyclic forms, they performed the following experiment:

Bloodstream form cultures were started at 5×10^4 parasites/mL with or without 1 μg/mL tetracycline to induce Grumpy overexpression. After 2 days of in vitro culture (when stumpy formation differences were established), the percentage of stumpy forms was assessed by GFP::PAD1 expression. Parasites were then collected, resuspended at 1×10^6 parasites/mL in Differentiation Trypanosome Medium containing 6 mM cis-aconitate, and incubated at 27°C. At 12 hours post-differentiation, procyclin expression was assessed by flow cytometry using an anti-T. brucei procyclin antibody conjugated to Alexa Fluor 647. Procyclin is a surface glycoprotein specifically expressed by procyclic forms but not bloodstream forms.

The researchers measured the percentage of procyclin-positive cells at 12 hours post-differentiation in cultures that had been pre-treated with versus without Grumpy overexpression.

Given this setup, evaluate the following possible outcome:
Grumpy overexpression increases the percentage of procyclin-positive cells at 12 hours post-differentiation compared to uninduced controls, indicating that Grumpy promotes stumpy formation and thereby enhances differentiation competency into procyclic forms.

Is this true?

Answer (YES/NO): YES